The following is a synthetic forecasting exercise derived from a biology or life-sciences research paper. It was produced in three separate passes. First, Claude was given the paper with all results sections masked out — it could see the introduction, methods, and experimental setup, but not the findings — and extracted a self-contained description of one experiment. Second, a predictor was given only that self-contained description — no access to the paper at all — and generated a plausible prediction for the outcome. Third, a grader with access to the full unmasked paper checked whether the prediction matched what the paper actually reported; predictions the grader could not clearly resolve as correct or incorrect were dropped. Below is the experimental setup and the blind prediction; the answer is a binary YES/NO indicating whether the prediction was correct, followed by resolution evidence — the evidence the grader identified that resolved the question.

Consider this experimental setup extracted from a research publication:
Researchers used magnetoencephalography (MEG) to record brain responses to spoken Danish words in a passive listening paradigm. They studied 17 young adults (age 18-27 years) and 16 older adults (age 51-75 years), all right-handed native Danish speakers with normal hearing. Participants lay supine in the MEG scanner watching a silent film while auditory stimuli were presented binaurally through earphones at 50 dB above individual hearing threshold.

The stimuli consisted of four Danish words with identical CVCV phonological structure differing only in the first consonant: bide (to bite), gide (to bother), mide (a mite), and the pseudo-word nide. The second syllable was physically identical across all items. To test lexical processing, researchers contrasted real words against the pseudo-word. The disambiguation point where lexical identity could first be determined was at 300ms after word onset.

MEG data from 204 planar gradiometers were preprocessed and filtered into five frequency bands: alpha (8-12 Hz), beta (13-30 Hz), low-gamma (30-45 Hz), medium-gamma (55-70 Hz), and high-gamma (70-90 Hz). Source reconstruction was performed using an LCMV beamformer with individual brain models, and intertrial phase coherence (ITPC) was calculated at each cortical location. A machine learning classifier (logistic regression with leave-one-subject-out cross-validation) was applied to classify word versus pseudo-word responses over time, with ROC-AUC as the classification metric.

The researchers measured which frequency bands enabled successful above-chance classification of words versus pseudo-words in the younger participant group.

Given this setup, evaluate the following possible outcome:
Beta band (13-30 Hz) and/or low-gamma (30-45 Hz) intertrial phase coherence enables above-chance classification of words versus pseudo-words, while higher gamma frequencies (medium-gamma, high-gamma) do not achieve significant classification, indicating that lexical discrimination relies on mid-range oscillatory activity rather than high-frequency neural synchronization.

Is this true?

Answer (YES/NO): NO